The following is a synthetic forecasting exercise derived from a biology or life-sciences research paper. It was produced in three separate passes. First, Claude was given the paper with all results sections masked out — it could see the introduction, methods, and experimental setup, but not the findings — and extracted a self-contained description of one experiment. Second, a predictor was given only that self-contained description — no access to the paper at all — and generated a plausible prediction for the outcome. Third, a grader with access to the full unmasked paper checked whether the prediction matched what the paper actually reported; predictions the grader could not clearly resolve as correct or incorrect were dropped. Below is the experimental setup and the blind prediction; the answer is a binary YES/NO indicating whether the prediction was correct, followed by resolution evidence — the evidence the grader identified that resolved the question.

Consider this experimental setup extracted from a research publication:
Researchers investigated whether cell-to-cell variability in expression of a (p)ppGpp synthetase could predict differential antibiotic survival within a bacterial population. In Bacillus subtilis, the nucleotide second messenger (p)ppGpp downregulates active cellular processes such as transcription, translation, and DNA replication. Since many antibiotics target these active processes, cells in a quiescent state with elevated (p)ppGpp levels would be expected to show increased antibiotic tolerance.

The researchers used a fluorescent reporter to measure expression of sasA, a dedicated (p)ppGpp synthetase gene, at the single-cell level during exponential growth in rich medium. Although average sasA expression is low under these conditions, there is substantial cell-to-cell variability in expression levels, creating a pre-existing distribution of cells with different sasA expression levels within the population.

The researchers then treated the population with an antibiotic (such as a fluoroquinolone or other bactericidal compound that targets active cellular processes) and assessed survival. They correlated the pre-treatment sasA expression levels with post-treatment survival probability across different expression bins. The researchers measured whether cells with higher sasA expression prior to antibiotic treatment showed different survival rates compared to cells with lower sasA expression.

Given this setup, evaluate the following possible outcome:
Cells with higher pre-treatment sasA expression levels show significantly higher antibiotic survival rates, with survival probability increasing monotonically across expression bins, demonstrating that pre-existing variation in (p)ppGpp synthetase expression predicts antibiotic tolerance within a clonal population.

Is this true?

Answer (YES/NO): YES